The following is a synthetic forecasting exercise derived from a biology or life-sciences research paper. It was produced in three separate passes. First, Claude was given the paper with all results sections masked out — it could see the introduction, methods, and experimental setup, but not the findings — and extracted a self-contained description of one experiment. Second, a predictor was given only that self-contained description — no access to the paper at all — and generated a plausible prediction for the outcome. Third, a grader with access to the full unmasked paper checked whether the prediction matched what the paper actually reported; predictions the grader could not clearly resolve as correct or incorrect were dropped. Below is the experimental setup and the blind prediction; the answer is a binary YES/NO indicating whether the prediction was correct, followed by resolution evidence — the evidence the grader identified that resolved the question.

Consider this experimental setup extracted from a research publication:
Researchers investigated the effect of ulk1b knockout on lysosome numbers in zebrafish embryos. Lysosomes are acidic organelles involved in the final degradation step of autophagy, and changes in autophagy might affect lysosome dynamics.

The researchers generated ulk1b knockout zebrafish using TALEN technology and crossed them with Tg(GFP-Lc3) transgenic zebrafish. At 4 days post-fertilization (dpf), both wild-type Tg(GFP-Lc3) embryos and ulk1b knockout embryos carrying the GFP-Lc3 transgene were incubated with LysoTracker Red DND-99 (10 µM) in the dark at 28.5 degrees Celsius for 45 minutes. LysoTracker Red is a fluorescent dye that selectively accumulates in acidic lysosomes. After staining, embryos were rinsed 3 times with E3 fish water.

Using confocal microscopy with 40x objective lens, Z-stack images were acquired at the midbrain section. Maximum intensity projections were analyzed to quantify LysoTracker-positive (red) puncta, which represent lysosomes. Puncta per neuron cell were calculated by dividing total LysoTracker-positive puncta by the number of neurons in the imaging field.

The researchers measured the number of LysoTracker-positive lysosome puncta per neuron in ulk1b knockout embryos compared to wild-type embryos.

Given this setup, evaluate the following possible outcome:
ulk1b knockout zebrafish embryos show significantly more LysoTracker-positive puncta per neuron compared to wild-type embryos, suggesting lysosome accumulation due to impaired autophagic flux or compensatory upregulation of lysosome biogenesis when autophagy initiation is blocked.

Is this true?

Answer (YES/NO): NO